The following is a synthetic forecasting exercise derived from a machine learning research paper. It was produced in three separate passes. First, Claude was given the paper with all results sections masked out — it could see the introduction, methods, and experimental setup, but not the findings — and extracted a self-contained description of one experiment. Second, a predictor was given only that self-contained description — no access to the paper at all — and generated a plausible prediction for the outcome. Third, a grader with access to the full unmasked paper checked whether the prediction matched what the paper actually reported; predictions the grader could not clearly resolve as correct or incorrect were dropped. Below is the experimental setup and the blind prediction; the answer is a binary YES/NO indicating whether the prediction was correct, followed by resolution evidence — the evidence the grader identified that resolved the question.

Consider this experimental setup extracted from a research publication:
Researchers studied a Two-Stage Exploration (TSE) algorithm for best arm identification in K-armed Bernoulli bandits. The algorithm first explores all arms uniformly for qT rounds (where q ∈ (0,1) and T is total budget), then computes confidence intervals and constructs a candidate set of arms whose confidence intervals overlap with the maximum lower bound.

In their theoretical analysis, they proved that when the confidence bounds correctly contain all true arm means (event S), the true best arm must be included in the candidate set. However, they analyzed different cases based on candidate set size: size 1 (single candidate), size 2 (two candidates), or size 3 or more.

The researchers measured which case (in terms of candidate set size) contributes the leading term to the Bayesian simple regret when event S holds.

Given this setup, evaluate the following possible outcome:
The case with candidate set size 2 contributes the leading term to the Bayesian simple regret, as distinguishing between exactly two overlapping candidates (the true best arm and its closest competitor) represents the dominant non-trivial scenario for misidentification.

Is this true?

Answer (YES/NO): YES